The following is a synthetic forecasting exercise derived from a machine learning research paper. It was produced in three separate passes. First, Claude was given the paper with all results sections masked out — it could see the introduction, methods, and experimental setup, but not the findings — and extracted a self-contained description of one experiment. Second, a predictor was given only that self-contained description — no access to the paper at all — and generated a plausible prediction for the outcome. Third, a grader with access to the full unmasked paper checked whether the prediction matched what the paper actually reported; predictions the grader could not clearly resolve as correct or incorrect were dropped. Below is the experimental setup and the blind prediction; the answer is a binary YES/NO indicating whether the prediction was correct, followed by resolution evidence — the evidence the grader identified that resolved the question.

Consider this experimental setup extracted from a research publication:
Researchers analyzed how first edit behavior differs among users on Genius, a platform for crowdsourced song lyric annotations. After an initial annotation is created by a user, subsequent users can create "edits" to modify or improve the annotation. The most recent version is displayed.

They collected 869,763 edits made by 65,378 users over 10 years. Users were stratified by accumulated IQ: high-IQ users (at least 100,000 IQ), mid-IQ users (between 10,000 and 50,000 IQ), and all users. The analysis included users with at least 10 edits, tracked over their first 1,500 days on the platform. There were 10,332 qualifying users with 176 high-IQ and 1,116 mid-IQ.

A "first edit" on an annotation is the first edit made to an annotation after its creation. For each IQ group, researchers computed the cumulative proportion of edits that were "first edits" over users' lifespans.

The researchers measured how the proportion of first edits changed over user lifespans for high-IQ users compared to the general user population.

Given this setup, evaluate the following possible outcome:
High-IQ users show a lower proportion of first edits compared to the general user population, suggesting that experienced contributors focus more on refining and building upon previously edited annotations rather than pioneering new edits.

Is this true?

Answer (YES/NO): NO